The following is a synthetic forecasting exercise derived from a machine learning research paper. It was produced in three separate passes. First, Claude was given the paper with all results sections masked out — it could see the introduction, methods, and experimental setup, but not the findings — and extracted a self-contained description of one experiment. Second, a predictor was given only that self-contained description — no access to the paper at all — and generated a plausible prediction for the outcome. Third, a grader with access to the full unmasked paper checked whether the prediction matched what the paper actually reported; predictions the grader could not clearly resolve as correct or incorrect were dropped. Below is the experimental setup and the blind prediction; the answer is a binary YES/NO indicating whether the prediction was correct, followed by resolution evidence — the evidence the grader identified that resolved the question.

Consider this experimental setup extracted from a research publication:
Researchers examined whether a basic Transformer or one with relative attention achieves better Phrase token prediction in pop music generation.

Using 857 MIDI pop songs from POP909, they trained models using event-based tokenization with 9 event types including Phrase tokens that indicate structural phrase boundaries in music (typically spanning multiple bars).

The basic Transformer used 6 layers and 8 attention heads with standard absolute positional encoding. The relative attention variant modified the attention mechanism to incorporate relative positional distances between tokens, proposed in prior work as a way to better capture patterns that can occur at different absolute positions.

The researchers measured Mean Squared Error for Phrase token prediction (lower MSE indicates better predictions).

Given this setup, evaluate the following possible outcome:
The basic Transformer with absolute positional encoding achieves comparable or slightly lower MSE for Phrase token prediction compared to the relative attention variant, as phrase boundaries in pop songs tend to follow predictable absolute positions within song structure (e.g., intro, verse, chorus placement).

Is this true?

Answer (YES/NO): NO